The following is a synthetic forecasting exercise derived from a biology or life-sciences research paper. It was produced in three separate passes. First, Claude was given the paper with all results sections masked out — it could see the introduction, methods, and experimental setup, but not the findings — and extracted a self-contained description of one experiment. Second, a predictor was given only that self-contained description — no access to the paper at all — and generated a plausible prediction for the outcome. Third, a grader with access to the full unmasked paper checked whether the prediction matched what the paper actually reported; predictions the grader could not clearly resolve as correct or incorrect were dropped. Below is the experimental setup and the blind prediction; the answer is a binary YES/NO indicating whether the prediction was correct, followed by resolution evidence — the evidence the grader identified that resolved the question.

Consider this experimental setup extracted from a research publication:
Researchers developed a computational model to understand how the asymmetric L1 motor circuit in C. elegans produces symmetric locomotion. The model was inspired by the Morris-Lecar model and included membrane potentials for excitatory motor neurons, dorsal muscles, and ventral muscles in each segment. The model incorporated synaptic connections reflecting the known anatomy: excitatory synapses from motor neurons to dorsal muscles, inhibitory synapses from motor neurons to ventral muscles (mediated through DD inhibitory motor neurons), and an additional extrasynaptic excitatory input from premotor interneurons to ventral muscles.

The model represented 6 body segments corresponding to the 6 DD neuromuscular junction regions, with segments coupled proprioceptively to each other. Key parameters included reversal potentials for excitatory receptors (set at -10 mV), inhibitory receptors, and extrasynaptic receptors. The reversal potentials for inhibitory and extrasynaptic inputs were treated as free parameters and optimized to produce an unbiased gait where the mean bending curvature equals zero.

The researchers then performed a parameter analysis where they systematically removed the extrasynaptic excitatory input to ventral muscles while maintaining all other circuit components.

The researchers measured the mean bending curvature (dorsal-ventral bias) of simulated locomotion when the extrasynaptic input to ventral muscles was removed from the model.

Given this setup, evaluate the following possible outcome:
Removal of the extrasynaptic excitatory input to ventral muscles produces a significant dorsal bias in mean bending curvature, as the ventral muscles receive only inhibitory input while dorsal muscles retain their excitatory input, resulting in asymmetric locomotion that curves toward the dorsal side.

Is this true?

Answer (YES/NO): YES